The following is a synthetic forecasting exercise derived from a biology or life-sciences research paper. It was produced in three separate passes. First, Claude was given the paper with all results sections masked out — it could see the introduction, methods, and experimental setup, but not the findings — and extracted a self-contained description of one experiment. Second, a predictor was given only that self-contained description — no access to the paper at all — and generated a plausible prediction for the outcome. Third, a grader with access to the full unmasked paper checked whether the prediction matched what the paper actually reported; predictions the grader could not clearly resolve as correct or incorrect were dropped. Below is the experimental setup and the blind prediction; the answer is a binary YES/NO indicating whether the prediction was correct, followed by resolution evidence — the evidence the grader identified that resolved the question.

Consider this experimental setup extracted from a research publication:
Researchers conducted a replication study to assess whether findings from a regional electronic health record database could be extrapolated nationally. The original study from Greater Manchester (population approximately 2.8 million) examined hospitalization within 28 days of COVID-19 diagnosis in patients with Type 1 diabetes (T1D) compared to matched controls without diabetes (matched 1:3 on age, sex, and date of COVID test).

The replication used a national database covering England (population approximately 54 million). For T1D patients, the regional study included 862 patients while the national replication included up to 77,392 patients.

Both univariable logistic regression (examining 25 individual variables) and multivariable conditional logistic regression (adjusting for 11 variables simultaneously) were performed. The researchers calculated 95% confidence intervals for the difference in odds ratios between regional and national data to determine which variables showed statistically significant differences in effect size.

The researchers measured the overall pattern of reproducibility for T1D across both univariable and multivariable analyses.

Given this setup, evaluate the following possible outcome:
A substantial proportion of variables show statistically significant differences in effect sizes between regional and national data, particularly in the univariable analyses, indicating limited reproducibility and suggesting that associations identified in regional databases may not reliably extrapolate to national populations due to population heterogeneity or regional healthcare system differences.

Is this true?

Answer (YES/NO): NO